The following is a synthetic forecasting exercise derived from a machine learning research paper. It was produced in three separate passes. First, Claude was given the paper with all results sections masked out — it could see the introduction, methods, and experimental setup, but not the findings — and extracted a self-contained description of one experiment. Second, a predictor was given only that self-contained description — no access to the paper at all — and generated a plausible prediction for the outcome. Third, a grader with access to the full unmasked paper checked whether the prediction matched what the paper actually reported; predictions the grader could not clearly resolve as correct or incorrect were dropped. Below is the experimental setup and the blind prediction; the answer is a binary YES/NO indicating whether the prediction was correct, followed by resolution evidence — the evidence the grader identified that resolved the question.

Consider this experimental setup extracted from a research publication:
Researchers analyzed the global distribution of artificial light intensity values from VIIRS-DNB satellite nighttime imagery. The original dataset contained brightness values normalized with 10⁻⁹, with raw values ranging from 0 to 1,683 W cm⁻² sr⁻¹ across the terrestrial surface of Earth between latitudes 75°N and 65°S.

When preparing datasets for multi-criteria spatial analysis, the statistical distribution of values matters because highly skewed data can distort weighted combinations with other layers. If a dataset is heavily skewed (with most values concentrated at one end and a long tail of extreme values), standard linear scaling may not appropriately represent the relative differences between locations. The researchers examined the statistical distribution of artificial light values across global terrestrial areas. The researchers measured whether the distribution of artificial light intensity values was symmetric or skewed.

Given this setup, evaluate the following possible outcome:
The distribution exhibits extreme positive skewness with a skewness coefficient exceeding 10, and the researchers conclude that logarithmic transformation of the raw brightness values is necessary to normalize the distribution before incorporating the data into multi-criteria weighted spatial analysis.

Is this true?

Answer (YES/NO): NO